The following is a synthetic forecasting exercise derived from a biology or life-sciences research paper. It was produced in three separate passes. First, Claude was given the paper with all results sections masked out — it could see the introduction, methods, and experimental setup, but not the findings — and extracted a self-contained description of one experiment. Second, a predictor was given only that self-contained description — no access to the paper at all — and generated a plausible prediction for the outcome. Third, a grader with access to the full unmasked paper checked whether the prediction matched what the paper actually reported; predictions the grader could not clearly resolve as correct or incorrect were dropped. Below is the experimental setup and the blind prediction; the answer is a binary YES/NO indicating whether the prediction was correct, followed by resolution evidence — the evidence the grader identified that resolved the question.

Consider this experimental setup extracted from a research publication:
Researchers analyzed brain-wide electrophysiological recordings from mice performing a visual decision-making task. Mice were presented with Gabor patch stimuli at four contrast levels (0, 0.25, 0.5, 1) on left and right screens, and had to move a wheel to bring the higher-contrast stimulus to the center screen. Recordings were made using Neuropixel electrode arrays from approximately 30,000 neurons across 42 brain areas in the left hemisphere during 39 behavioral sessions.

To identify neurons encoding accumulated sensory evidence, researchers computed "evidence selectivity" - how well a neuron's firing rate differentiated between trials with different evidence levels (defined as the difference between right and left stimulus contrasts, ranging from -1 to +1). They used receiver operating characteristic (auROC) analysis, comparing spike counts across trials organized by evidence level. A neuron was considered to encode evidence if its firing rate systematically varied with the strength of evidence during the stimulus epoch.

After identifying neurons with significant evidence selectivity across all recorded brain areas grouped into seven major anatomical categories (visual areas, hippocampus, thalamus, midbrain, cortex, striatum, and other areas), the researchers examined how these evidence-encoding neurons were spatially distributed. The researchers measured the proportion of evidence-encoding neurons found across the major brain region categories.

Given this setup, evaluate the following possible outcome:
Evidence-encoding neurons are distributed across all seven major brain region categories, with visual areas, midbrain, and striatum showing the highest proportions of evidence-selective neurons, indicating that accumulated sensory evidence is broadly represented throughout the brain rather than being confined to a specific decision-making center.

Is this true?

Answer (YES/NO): NO